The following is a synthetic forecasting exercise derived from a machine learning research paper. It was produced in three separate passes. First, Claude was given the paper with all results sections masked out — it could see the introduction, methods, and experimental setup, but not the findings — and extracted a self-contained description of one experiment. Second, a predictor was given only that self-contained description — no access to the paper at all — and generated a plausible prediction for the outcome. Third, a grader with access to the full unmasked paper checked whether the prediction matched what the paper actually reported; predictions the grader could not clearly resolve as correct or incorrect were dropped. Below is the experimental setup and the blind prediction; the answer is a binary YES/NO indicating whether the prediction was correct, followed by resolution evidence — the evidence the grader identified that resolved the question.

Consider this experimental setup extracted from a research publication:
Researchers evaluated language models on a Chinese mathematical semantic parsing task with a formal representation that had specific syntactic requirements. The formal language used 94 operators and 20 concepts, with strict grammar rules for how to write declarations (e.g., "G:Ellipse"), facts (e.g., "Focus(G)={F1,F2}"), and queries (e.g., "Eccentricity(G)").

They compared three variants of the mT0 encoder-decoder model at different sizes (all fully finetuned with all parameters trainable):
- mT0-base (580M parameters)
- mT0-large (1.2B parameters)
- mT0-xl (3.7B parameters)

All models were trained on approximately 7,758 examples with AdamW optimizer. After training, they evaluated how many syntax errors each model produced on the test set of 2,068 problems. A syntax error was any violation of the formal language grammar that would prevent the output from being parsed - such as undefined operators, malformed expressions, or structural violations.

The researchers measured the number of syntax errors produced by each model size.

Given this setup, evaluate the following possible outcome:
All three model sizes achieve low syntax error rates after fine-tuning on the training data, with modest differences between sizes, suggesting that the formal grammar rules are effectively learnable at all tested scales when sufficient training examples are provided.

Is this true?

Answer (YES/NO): YES